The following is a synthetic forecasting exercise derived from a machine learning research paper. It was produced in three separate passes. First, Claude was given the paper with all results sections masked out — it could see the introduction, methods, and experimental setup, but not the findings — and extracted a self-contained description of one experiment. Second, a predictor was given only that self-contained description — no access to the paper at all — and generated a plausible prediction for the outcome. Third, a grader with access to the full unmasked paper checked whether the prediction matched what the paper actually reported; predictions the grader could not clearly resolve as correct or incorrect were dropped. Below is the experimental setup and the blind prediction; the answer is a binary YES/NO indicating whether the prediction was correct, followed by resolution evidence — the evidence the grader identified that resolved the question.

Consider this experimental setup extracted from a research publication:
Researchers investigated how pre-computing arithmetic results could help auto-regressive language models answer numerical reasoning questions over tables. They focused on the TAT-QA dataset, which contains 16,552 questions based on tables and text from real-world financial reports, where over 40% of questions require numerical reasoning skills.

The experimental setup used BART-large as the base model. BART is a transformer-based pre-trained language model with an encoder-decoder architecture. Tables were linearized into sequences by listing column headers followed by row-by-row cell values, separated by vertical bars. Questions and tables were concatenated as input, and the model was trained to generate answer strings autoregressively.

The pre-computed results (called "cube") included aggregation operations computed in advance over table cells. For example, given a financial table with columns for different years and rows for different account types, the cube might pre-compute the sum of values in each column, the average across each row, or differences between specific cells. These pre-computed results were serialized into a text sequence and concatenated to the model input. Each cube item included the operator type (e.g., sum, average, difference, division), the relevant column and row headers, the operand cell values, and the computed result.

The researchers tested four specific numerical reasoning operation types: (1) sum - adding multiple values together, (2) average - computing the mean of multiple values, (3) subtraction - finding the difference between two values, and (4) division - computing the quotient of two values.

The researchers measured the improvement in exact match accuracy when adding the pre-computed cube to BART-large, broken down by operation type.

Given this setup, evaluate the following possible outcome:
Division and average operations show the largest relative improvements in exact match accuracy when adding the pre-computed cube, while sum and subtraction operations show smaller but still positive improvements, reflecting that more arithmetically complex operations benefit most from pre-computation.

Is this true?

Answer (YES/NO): NO